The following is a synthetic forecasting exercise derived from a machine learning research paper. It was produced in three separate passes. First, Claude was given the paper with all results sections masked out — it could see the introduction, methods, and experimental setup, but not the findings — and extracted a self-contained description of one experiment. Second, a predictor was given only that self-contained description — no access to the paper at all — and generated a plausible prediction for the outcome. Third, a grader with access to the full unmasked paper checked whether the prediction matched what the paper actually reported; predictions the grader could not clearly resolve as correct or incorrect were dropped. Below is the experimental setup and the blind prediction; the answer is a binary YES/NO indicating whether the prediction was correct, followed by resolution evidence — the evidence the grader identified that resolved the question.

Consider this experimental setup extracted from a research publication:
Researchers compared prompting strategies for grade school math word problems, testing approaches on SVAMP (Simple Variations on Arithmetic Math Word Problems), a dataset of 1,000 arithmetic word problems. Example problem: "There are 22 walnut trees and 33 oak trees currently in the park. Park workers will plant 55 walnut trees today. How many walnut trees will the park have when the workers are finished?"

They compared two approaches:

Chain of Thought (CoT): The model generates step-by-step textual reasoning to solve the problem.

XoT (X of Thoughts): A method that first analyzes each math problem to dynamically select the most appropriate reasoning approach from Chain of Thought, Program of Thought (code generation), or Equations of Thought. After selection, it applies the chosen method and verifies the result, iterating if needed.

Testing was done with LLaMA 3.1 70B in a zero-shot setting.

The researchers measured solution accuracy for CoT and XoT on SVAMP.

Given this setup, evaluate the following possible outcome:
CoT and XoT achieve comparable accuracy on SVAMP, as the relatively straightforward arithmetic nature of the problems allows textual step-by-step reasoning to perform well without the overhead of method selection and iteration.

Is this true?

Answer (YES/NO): YES